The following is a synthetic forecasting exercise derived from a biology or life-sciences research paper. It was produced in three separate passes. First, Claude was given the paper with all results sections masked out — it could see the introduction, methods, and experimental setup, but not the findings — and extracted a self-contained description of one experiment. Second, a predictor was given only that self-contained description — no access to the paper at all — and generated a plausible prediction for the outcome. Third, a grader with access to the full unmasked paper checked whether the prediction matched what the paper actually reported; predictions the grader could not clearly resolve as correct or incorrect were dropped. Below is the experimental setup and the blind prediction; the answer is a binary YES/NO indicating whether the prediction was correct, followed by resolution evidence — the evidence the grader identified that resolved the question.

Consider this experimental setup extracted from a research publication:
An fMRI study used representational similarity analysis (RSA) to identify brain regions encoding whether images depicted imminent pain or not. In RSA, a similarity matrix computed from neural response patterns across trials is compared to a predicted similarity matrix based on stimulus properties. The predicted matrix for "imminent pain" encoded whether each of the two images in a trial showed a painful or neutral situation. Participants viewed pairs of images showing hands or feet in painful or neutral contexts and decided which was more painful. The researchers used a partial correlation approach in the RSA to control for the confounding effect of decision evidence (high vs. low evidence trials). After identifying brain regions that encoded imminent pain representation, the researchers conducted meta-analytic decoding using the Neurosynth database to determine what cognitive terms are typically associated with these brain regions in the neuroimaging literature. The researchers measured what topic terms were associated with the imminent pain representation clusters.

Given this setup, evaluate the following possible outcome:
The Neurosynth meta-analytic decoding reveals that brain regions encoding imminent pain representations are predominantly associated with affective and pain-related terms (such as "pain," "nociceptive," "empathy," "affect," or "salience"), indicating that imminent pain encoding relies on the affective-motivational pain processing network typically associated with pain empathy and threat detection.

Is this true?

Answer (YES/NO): NO